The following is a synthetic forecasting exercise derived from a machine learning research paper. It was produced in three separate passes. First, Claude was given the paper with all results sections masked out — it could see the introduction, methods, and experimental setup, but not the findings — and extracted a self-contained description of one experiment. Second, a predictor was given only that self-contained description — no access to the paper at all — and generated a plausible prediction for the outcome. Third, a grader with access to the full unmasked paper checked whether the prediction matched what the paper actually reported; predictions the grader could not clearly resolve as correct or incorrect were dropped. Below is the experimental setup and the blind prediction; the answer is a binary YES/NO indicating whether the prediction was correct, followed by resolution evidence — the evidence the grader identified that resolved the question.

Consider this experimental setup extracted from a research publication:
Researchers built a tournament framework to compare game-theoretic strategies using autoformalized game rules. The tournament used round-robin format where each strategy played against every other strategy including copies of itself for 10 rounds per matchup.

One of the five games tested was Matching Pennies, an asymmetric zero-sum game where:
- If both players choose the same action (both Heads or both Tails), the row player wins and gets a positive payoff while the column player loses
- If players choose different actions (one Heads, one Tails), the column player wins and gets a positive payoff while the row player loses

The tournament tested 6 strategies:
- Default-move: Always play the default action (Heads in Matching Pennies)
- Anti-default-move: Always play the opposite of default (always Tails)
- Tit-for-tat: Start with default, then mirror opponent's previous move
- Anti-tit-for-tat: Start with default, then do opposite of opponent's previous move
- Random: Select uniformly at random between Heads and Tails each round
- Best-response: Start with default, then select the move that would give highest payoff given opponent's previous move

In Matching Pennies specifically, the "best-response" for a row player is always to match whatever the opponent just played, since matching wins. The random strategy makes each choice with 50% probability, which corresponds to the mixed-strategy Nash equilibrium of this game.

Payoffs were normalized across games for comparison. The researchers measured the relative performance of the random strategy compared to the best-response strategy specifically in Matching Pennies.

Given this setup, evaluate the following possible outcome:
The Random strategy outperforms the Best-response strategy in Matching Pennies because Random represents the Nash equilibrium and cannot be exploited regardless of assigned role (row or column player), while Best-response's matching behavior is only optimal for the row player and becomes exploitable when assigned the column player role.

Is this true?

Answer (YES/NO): NO